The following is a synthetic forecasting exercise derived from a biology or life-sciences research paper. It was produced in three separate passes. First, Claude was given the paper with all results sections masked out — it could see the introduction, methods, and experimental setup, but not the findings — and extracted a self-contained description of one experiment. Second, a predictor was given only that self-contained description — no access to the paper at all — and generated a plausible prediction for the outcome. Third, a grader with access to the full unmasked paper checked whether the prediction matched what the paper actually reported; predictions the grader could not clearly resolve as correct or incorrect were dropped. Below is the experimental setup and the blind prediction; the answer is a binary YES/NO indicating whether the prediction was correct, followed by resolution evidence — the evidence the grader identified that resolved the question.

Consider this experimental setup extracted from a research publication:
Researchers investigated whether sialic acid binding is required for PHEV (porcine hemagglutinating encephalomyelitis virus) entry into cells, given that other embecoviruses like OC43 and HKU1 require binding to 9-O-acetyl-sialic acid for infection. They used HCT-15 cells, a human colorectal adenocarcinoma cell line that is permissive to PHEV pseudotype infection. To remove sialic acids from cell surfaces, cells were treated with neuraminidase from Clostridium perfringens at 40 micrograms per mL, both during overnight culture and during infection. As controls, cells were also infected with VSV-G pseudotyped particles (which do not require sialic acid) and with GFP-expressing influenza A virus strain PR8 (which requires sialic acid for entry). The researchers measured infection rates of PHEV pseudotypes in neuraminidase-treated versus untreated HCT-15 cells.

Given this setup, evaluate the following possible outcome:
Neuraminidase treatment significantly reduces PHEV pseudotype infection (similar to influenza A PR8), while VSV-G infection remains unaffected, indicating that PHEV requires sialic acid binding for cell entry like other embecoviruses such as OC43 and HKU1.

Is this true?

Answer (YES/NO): NO